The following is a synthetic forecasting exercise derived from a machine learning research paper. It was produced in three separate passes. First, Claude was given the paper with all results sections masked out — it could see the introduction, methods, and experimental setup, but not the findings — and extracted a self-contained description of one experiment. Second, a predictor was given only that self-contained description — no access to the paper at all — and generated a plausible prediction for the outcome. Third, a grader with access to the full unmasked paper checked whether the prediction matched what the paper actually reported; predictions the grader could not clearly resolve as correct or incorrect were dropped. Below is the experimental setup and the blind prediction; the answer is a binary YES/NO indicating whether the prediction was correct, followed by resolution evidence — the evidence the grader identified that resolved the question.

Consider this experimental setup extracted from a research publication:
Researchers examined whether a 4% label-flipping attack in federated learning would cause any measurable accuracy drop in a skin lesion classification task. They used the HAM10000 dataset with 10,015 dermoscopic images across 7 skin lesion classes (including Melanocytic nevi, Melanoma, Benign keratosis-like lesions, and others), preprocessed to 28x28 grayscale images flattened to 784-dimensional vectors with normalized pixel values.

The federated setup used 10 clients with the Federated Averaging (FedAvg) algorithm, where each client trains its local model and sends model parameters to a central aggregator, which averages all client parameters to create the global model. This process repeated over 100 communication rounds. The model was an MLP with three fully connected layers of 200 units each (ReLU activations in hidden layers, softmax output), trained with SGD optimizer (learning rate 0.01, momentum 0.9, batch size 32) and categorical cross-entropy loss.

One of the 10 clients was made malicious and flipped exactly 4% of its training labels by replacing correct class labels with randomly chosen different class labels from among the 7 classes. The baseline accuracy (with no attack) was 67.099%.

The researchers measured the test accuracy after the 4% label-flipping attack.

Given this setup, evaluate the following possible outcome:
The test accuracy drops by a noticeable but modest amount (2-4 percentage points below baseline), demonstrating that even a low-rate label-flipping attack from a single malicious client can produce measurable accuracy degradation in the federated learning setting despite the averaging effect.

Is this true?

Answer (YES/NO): NO